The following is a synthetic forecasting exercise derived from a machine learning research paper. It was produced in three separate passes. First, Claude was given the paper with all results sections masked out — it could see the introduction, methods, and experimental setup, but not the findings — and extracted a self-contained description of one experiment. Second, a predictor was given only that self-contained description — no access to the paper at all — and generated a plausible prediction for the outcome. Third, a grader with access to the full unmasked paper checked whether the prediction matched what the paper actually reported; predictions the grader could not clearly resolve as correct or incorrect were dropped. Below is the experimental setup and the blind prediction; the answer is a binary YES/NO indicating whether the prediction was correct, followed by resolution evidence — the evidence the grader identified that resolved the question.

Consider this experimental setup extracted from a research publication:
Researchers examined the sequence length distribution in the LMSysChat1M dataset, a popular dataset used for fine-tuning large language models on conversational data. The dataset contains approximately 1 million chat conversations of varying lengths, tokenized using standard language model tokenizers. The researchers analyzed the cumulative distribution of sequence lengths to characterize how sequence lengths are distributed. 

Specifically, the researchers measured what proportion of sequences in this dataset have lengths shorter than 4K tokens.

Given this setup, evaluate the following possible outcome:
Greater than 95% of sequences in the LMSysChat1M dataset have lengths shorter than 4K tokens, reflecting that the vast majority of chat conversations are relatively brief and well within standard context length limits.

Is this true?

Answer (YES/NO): YES